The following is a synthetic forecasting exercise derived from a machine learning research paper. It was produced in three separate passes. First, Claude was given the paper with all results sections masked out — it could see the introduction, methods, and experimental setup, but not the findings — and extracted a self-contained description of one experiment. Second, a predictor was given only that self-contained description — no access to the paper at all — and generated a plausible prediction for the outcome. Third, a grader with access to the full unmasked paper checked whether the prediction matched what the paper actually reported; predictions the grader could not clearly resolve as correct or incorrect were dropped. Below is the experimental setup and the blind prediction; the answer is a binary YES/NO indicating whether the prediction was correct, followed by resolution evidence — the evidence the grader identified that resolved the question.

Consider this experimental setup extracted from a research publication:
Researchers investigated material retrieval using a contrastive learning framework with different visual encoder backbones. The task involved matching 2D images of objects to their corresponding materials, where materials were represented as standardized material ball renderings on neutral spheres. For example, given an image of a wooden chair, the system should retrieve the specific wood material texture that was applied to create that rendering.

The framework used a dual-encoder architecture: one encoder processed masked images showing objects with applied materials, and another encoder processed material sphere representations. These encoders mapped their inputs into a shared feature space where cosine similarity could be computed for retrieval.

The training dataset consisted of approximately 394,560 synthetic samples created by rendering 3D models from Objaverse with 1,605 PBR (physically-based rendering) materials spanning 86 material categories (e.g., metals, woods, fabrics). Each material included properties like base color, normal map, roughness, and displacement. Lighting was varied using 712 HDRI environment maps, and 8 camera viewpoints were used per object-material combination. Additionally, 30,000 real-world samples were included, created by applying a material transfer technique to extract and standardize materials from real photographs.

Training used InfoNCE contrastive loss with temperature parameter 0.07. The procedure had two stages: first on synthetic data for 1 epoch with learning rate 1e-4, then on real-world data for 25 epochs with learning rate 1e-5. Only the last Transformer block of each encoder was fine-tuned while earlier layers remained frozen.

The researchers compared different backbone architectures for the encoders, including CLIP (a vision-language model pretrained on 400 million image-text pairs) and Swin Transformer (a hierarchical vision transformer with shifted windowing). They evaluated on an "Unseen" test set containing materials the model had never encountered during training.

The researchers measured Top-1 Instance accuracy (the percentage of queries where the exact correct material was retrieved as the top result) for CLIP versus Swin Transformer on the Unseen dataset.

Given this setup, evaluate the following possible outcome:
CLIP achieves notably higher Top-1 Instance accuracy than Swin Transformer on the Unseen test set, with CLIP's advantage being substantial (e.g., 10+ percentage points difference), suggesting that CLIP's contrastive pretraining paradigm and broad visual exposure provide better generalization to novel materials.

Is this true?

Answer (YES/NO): NO